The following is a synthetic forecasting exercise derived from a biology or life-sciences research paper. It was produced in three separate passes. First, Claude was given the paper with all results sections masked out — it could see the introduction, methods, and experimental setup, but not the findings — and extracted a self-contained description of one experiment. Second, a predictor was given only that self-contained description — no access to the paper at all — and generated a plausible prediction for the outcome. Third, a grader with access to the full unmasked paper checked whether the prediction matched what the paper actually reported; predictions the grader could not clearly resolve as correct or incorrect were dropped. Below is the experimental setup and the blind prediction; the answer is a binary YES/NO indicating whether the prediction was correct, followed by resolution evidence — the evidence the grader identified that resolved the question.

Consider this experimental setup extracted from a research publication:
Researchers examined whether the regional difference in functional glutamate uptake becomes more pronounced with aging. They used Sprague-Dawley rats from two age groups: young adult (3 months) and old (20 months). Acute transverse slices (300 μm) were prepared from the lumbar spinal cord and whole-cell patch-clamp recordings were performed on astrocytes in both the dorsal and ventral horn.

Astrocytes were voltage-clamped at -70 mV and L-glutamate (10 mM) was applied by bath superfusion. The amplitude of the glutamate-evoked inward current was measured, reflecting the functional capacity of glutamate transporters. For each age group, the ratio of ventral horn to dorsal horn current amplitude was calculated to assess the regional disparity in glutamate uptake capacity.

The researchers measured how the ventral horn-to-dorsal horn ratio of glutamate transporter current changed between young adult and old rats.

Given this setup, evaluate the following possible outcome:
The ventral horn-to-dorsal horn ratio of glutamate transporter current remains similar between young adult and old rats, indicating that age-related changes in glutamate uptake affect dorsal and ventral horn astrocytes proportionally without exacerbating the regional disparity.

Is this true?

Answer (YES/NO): YES